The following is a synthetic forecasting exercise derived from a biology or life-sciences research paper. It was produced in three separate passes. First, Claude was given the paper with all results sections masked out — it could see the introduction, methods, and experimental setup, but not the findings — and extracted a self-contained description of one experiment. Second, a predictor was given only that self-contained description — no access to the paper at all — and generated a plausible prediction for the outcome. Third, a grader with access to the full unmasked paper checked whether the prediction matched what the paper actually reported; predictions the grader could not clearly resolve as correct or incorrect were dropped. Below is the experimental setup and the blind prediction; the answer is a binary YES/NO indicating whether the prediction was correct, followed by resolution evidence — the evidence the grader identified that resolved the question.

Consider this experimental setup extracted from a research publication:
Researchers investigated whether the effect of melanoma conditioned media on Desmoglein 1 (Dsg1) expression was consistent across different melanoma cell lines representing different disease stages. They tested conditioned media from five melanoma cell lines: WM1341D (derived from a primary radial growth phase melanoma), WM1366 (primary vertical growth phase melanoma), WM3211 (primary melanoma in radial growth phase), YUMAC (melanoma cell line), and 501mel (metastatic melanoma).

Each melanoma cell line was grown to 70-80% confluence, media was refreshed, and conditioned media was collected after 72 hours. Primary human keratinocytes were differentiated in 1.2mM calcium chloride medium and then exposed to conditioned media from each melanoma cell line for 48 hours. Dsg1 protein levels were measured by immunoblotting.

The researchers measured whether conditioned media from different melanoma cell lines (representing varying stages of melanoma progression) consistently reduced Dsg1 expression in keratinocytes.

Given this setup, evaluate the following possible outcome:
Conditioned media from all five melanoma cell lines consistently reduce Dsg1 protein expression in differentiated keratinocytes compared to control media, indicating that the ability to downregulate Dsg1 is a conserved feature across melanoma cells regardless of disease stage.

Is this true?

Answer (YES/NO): YES